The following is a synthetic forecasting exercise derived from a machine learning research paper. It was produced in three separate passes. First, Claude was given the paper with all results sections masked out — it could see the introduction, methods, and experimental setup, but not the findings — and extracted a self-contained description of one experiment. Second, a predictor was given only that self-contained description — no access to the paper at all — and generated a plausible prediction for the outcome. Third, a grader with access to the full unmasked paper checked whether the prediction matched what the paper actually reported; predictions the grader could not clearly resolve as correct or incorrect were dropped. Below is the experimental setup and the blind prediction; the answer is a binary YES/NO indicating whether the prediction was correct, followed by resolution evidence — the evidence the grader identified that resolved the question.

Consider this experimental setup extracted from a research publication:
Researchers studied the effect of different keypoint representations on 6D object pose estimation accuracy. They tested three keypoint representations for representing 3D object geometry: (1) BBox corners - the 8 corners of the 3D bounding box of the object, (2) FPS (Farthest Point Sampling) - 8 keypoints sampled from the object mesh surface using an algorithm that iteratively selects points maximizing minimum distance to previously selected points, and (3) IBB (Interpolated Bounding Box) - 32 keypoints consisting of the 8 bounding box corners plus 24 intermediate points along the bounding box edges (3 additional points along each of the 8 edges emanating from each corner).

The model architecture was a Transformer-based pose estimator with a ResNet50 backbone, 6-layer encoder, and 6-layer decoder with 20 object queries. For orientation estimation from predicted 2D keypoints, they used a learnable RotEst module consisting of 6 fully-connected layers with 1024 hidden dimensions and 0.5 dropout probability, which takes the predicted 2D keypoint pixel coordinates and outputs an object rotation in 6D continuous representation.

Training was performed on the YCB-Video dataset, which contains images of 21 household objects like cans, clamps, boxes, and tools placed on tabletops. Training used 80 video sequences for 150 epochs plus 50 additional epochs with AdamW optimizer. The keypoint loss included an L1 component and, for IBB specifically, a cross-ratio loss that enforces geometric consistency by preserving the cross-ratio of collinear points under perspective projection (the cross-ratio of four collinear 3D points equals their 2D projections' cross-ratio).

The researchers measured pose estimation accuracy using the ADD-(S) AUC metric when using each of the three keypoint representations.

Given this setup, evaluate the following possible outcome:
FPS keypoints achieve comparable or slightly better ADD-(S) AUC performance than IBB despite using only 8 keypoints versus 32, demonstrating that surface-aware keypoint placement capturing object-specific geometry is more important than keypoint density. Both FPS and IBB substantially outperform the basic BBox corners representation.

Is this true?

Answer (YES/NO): NO